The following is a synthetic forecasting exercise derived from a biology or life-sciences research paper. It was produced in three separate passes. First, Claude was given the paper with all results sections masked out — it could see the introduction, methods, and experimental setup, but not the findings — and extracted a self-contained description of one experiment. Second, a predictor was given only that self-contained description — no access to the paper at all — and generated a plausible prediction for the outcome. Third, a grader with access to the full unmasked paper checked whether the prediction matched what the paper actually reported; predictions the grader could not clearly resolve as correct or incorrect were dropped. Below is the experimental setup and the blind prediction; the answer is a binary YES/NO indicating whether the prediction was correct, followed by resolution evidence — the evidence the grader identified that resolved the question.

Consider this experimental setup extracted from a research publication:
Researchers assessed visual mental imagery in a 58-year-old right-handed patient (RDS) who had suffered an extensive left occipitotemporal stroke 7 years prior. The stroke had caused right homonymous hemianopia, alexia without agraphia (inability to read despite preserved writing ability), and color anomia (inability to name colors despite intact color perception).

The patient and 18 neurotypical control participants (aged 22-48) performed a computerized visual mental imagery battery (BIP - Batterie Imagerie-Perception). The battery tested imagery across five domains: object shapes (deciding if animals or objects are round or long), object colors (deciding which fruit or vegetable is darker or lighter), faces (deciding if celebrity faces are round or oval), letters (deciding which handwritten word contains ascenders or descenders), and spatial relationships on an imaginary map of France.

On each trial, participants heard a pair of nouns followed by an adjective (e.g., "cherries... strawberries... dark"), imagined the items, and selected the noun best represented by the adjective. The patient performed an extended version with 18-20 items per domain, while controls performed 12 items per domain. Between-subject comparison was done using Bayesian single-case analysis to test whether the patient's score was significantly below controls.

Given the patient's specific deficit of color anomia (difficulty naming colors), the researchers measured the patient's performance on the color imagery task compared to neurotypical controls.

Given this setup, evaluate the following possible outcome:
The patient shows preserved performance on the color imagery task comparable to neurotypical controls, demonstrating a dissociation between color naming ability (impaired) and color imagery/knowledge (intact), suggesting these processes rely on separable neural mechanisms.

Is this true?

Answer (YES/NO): YES